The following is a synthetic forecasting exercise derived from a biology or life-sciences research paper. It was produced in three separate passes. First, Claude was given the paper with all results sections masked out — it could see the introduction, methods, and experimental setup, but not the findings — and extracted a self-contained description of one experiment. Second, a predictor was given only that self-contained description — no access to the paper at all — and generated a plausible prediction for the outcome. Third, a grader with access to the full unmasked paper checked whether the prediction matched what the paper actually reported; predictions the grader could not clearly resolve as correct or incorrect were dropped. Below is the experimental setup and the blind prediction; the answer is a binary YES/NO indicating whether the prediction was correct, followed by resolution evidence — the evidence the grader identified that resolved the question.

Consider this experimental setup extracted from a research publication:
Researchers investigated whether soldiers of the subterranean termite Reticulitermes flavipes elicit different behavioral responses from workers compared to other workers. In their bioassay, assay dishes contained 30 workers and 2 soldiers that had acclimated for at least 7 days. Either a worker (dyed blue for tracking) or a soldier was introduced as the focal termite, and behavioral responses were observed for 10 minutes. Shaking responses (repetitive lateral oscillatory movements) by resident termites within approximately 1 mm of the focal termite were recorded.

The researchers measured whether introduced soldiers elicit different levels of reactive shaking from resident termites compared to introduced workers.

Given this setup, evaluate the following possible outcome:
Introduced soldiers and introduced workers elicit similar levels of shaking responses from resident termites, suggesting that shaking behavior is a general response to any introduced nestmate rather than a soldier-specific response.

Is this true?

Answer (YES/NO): NO